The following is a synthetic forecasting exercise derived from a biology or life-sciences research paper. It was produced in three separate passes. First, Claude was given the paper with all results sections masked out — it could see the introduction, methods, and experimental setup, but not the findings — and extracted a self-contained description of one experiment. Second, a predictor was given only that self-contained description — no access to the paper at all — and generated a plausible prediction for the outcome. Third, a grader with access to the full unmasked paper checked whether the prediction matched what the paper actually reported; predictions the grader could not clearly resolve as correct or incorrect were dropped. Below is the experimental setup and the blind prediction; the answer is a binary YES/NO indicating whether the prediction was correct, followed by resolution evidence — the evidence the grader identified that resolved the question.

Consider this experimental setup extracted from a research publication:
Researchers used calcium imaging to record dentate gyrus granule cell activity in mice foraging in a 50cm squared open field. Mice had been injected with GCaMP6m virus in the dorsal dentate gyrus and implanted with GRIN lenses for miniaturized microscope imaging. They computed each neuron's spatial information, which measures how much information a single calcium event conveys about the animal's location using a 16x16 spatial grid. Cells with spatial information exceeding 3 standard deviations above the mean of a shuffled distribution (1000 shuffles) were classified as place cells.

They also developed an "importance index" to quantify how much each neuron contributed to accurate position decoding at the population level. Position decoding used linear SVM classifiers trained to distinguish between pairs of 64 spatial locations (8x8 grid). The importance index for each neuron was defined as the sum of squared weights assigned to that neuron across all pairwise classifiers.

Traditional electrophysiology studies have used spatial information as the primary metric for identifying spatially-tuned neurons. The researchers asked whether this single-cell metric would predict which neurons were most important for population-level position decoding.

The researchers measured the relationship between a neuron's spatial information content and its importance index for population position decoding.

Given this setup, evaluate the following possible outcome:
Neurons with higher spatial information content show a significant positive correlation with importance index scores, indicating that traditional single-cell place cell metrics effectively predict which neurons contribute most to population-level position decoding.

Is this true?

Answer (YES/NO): NO